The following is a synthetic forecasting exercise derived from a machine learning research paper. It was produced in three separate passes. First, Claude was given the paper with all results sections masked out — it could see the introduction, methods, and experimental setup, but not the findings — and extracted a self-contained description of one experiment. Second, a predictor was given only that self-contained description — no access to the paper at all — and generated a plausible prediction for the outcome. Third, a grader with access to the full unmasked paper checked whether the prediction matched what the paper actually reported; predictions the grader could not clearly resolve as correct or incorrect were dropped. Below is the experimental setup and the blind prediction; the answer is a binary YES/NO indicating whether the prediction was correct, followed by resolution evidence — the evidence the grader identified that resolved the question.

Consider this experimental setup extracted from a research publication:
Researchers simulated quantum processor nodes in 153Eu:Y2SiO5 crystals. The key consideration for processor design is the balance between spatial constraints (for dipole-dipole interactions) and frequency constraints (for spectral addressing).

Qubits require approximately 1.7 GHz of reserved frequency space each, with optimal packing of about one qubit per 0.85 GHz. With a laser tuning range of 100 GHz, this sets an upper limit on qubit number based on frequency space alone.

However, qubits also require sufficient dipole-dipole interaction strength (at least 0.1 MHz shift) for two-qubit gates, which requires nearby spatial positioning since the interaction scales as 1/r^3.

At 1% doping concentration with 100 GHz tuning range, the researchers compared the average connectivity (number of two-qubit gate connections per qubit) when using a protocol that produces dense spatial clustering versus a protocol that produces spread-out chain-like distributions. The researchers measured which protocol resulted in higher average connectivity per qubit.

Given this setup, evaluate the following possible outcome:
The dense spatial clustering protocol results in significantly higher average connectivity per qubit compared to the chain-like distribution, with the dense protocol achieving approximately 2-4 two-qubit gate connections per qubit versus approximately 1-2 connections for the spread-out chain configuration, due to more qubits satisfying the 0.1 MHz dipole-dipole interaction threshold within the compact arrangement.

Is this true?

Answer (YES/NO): NO